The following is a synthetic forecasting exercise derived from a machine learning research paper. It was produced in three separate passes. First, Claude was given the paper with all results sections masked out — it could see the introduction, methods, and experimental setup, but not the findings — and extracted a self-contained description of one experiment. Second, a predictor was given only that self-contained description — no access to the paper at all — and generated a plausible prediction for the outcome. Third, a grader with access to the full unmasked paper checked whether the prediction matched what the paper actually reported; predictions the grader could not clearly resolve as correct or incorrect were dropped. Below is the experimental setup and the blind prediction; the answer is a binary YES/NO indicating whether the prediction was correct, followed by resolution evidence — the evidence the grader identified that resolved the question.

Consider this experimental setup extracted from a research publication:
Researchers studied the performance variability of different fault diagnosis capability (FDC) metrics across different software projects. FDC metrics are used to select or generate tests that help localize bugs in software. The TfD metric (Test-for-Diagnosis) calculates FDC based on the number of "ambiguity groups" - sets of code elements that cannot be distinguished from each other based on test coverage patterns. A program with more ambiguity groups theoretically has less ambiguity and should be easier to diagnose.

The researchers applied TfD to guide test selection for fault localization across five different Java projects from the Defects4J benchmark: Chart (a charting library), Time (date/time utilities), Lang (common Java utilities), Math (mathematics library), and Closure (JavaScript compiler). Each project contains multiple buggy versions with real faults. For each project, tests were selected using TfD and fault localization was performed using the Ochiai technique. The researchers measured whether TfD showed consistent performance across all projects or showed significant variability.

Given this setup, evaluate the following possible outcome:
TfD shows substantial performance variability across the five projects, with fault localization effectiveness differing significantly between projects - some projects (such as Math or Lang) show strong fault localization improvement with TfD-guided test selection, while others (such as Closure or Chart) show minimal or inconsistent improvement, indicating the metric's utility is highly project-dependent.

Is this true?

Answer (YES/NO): NO